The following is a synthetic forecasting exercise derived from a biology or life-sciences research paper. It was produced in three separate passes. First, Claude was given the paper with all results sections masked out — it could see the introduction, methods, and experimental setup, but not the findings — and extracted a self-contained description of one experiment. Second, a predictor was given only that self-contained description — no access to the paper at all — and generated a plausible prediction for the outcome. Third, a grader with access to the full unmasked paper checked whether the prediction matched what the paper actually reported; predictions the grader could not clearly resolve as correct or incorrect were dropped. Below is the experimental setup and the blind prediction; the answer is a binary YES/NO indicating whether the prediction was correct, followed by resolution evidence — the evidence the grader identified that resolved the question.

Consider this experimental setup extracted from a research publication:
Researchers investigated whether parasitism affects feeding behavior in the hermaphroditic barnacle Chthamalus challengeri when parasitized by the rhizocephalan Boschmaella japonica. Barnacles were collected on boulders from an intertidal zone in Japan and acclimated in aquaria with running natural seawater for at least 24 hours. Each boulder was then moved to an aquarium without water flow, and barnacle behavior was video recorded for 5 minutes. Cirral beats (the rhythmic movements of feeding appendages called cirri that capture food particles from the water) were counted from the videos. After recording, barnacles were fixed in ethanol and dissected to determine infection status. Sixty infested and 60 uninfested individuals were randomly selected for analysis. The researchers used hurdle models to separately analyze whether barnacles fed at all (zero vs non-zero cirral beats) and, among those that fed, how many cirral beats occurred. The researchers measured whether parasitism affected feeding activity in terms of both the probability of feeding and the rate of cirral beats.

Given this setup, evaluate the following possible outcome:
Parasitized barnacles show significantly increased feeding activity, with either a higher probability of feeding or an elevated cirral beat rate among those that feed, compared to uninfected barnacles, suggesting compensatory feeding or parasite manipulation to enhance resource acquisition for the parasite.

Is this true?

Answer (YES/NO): NO